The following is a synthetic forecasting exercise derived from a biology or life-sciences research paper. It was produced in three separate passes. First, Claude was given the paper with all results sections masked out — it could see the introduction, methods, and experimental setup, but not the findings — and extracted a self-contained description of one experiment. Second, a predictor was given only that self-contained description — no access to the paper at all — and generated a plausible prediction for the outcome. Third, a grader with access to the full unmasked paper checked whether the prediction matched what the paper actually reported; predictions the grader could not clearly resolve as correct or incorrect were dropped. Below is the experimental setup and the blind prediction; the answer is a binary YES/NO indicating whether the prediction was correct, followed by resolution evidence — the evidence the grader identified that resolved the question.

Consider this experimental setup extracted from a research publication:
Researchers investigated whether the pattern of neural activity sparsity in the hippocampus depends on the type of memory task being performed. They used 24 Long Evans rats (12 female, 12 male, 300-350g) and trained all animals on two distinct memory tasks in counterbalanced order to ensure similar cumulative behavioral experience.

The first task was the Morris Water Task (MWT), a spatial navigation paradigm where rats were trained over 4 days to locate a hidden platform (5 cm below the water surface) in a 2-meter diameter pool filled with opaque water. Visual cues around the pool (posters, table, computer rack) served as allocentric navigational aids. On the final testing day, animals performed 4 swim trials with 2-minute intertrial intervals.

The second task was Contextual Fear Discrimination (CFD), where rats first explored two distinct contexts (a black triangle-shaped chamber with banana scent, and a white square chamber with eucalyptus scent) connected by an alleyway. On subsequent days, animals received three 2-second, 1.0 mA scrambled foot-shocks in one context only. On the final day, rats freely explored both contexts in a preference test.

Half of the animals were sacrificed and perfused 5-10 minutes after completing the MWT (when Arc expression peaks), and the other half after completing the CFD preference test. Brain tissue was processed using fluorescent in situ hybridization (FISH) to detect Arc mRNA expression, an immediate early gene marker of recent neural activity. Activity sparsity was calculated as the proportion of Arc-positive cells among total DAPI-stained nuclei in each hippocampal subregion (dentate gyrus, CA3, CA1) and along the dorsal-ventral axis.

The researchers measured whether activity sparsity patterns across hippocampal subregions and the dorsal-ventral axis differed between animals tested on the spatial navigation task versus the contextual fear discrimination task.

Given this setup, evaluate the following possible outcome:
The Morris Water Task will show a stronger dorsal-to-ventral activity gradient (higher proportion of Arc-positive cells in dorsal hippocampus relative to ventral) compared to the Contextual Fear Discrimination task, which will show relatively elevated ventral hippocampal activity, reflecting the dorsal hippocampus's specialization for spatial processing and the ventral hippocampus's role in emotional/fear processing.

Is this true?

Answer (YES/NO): NO